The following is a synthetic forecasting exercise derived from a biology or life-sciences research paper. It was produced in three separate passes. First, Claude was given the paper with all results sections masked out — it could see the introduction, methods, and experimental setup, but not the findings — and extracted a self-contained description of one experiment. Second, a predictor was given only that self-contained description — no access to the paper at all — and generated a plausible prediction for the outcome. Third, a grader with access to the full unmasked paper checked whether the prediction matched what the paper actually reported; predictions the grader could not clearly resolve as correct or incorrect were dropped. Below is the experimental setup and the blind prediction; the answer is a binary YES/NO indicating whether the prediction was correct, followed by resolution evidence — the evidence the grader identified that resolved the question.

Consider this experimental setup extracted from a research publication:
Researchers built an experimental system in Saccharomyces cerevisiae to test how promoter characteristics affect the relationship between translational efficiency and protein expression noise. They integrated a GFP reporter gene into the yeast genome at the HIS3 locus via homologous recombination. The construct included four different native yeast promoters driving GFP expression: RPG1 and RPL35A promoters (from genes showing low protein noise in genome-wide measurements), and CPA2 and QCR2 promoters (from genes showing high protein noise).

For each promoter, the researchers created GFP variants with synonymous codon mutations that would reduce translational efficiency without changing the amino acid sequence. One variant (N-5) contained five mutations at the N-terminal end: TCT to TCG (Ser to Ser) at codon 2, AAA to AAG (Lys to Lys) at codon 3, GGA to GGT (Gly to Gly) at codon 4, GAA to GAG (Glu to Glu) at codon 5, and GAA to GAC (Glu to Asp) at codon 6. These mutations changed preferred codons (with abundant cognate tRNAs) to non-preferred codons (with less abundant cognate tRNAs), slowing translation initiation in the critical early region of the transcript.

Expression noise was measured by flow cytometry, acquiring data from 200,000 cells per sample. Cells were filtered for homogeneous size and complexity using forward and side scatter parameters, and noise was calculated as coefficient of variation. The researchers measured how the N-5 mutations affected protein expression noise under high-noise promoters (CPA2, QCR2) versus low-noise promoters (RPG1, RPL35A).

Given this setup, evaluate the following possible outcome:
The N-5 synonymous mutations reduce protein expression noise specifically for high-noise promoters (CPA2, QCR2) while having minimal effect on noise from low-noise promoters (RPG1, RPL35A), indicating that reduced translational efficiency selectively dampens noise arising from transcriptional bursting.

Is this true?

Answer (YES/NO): YES